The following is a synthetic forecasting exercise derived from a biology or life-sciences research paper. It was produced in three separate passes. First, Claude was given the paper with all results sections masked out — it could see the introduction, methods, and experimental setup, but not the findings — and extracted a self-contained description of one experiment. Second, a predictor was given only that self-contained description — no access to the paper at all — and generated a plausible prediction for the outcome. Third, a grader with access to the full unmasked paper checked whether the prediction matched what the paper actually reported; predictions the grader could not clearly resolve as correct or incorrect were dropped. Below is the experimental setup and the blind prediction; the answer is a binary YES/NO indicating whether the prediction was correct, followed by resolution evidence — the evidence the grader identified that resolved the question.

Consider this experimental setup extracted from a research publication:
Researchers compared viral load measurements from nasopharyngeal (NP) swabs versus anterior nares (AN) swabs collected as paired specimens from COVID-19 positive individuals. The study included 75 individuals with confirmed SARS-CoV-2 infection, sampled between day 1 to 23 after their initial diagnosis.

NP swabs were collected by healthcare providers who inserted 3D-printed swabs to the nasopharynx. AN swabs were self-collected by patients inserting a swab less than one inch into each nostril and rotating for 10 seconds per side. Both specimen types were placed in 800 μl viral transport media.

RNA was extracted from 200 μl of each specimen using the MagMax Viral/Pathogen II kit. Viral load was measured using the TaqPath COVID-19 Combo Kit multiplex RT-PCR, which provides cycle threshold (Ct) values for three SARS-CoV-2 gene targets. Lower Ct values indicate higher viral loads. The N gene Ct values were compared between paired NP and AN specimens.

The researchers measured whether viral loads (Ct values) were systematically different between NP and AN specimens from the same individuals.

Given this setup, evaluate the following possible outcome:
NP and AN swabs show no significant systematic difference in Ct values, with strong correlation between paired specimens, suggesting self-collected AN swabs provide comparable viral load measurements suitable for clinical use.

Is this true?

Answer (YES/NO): NO